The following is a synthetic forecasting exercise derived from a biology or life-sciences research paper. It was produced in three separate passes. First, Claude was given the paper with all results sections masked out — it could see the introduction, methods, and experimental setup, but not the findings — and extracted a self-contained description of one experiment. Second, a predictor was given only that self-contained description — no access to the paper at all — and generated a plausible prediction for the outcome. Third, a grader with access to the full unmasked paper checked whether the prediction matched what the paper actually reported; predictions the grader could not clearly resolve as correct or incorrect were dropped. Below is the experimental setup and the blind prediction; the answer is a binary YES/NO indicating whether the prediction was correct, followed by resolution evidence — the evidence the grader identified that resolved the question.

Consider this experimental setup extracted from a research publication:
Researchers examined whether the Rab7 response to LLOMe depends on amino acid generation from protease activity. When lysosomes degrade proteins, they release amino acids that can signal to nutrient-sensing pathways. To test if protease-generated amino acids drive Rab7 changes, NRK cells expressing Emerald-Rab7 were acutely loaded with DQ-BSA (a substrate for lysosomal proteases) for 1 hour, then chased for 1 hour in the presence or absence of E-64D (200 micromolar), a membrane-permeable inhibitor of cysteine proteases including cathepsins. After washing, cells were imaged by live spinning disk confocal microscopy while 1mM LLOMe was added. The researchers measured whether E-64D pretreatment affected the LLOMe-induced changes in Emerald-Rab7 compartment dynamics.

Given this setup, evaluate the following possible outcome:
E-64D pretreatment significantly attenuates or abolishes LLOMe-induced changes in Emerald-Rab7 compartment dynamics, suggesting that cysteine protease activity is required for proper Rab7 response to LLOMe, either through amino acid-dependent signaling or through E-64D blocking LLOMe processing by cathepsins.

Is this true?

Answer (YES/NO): NO